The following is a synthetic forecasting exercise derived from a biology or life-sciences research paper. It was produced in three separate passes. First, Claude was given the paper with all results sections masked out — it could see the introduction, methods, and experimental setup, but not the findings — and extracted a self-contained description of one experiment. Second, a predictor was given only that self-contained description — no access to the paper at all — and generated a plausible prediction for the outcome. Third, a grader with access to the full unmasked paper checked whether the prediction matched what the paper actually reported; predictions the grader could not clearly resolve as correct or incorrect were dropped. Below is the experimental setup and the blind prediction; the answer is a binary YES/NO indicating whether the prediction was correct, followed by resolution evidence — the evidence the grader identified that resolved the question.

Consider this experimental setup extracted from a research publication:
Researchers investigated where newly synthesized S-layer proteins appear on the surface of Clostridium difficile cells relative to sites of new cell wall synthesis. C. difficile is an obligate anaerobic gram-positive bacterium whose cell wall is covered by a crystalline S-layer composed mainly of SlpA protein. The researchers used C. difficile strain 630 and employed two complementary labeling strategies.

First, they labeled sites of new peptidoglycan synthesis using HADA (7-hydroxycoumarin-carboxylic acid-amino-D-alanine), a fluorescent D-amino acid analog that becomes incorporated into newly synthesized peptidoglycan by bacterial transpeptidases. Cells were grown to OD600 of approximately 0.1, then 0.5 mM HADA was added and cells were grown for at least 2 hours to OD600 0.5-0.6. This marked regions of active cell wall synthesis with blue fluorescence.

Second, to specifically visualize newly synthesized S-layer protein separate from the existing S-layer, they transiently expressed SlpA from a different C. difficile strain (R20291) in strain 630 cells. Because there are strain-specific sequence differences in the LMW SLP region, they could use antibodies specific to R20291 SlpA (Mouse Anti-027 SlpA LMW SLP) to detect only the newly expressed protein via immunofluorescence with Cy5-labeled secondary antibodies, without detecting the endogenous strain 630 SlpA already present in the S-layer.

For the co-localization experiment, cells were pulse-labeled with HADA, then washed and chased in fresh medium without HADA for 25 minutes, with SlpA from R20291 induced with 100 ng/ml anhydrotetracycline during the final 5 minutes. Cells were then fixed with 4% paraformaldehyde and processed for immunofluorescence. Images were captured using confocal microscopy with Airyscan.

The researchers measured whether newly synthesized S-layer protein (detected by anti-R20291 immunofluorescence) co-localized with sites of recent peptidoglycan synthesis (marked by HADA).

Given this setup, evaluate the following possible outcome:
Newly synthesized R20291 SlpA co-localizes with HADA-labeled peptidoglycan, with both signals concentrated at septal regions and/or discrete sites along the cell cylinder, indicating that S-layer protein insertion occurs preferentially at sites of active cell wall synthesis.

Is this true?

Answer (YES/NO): NO